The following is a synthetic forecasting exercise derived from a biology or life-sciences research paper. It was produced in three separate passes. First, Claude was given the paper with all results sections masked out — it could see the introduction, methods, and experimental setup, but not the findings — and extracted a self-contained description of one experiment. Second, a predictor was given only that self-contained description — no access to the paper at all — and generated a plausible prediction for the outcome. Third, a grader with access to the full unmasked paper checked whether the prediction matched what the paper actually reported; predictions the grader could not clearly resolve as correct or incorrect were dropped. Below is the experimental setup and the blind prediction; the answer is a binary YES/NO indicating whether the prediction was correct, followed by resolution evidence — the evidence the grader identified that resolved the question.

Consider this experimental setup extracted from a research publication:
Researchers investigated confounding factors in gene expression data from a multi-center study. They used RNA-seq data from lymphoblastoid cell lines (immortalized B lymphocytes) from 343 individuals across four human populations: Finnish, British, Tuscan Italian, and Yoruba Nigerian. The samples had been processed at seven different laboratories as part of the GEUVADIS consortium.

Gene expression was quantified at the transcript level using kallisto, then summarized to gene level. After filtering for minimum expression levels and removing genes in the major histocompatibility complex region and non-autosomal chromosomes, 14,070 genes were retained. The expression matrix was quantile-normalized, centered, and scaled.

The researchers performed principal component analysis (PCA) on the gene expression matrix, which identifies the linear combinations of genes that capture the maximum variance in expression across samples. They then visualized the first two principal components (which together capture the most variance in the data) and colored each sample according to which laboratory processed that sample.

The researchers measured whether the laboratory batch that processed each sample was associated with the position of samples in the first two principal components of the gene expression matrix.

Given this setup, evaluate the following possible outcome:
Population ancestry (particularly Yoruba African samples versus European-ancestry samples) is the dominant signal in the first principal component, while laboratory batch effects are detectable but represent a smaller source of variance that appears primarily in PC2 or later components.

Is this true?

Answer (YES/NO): NO